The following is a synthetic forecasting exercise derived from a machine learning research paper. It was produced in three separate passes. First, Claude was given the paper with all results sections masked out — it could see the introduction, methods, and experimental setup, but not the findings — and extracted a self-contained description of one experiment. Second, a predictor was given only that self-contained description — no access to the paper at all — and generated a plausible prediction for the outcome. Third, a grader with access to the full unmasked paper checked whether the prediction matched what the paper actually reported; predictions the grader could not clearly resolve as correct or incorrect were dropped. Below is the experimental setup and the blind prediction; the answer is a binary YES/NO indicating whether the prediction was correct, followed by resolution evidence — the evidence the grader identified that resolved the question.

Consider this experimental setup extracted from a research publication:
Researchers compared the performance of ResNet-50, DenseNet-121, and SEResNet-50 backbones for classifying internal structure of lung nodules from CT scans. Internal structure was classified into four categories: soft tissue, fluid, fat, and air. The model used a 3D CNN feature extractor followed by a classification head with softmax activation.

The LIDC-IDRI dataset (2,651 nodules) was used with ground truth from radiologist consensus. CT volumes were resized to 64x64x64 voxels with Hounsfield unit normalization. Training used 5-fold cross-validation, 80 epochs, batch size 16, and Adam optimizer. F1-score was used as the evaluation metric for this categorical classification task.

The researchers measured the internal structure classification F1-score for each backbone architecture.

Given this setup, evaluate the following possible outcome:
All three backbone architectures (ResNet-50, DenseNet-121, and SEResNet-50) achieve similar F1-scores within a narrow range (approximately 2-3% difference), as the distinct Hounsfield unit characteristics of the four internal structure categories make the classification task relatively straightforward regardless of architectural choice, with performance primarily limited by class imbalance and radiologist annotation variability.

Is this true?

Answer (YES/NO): YES